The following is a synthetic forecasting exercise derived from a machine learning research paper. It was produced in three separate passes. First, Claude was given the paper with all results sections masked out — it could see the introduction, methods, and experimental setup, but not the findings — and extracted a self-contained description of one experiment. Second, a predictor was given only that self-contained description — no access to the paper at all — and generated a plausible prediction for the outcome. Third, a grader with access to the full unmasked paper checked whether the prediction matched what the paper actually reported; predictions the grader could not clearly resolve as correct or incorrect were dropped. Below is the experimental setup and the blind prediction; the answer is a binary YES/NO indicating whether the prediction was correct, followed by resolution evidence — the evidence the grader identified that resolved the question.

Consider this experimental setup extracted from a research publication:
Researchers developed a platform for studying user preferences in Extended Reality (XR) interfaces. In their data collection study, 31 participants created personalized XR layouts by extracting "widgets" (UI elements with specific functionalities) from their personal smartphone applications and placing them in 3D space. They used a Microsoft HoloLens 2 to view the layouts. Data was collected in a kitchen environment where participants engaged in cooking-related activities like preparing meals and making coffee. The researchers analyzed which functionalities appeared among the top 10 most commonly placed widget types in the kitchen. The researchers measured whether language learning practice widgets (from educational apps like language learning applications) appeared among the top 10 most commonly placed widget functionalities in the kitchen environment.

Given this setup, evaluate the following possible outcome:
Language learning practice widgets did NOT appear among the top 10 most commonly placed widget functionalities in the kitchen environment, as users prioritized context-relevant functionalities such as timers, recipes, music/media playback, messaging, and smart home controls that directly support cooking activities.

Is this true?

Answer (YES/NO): NO